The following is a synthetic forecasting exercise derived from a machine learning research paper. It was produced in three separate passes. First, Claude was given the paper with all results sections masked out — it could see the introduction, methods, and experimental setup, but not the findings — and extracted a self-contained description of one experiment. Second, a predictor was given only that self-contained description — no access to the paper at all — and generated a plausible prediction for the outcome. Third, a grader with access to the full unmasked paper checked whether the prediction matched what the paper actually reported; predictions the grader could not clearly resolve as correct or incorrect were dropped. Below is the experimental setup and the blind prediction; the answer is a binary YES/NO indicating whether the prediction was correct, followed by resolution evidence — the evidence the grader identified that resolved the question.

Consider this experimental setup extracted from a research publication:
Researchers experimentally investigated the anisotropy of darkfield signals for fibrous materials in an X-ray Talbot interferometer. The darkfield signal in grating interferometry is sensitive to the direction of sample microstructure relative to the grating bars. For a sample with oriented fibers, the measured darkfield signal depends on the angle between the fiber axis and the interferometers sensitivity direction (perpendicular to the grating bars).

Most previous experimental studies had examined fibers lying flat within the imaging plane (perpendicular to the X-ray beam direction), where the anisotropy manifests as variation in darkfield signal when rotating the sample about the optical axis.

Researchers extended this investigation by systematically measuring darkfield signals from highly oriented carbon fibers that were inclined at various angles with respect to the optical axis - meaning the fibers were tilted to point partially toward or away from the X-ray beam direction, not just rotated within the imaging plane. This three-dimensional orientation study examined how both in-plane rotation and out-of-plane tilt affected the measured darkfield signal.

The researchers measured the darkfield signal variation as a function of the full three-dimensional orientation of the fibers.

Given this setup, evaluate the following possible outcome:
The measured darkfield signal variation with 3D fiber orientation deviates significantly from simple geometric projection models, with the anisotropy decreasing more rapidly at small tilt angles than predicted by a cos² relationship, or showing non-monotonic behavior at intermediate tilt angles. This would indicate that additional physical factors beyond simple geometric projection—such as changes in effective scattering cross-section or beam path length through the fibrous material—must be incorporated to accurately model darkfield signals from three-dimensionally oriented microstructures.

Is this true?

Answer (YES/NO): NO